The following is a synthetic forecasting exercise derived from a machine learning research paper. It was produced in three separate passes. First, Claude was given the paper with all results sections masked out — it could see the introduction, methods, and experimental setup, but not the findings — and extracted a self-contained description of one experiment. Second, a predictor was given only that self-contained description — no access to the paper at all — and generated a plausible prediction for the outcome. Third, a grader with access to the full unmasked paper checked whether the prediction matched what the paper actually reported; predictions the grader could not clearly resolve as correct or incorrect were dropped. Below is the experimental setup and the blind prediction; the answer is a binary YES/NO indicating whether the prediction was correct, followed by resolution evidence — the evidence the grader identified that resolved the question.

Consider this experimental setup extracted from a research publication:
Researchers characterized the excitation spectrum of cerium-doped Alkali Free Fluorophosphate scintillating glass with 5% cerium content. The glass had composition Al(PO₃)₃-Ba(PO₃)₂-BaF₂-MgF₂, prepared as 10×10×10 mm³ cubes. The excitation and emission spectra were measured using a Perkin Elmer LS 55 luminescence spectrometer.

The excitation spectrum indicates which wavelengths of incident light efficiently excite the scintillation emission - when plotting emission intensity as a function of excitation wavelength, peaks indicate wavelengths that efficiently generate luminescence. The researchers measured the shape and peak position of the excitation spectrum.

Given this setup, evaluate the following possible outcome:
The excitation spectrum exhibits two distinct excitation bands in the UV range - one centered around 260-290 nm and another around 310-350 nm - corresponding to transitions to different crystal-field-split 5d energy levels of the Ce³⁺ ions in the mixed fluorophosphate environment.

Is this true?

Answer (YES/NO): NO